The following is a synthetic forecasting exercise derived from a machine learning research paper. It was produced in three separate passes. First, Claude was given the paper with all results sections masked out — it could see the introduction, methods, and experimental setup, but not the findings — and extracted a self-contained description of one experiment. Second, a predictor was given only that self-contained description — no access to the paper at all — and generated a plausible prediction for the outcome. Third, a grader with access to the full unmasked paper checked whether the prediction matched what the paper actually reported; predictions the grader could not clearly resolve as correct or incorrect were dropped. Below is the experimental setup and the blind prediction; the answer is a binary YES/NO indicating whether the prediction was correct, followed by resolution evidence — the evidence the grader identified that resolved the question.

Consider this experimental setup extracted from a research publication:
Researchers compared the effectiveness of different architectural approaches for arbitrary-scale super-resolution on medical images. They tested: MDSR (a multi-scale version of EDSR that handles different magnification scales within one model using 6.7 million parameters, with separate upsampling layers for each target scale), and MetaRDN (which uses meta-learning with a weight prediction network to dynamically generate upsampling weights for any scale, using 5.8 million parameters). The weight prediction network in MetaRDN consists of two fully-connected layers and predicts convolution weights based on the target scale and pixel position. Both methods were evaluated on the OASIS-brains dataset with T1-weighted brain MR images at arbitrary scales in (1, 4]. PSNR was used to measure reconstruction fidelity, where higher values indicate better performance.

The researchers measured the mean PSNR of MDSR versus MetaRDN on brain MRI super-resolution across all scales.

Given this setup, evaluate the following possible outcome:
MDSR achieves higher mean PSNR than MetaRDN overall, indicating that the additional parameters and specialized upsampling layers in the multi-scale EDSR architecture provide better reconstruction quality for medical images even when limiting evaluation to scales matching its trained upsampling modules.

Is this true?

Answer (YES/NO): NO